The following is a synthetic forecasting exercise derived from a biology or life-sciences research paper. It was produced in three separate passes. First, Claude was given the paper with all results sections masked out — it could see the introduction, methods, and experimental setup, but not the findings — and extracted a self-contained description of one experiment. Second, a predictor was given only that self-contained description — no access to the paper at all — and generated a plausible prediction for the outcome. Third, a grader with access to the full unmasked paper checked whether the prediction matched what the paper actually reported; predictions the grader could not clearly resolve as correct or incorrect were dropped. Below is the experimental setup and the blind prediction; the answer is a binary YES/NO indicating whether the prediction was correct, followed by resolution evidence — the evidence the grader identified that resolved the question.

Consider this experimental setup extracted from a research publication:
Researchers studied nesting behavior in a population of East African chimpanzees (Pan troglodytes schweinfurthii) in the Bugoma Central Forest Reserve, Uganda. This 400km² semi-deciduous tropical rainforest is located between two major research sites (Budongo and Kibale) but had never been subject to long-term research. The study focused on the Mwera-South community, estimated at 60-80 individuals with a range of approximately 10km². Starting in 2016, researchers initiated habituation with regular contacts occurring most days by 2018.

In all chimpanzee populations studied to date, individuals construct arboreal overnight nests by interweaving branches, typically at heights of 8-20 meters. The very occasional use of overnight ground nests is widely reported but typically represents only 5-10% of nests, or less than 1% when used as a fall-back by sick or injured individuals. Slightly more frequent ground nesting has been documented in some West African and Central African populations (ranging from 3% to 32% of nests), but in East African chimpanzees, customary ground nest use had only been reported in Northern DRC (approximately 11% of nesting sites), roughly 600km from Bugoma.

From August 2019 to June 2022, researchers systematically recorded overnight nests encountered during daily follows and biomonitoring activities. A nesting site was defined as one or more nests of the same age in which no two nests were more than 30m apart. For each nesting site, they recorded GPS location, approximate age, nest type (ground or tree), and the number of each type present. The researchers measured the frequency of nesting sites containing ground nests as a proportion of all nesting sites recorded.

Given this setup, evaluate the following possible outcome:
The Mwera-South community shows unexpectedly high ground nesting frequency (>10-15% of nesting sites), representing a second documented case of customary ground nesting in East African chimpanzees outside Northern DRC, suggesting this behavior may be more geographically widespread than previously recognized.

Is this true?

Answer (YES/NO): YES